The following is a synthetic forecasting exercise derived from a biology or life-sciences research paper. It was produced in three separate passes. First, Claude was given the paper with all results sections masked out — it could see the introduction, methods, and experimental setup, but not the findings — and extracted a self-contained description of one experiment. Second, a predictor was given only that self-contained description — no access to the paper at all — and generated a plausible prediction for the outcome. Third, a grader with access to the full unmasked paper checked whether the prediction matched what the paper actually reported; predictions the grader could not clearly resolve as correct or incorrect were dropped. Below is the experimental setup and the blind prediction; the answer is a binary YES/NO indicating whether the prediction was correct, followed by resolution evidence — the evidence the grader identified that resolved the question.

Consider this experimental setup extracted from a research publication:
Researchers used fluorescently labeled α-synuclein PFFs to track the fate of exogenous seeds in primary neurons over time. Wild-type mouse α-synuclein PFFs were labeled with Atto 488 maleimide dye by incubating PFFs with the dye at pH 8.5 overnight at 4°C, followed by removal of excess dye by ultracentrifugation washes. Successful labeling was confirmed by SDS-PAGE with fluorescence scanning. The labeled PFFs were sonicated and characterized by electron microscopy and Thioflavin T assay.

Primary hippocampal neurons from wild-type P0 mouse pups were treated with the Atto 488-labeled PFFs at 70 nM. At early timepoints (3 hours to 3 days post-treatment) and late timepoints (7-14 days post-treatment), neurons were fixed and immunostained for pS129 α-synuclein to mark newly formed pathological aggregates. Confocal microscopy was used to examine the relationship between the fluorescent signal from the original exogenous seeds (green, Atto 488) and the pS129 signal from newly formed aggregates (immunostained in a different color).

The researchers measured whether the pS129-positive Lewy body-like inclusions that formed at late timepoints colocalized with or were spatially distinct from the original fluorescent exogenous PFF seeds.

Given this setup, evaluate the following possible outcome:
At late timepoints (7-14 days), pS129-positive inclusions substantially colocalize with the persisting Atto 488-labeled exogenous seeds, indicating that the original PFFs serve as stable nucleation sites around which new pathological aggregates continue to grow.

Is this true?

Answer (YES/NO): NO